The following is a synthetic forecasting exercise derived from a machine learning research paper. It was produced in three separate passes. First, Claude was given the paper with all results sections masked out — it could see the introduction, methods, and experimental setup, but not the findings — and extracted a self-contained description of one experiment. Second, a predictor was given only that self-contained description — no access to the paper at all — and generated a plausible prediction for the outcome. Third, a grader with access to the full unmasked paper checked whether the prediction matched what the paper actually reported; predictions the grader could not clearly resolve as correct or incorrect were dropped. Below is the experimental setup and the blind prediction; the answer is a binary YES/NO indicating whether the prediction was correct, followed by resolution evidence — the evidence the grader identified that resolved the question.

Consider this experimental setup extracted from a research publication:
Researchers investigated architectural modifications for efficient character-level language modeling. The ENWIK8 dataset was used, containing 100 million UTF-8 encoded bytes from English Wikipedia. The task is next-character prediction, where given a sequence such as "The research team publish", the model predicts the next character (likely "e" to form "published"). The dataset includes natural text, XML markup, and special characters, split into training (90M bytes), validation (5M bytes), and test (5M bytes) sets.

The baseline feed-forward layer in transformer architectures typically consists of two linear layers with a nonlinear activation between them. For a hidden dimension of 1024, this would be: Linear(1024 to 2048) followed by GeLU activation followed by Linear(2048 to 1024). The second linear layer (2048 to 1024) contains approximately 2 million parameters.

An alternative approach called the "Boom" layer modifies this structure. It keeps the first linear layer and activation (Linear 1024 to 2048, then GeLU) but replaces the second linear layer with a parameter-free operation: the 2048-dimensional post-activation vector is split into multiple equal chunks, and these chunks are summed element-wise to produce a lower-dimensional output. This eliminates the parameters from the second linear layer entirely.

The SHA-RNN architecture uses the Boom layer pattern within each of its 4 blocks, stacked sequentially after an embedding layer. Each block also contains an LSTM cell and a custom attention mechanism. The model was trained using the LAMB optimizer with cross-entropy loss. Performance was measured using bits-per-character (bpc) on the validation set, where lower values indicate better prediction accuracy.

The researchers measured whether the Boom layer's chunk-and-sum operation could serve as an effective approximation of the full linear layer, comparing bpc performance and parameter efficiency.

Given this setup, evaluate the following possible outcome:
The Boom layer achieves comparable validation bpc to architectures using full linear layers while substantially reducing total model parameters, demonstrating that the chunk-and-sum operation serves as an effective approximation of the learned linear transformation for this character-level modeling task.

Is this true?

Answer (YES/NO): NO